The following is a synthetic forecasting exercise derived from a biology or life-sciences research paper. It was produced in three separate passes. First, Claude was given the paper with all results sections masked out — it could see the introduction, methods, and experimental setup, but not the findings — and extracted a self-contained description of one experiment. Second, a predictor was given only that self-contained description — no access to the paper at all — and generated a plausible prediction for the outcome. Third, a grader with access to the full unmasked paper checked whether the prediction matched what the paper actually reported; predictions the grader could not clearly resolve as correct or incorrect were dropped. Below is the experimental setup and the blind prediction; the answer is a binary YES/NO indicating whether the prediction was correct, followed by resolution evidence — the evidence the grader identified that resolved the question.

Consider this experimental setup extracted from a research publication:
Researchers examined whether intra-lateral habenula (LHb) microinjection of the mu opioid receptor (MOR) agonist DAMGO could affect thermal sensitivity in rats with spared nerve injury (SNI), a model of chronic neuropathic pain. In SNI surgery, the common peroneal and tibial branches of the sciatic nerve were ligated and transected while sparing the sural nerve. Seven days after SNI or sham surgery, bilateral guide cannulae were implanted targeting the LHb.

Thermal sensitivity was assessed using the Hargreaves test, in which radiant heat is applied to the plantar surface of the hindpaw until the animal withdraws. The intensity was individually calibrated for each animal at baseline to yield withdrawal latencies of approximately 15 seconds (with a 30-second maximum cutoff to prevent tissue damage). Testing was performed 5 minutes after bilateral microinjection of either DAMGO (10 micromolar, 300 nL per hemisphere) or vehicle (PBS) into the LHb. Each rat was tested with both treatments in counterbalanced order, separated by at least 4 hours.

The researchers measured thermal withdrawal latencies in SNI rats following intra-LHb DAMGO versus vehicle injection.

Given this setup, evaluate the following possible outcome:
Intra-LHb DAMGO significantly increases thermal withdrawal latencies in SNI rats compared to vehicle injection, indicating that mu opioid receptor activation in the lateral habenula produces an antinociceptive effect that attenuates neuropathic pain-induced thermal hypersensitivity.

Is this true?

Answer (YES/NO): NO